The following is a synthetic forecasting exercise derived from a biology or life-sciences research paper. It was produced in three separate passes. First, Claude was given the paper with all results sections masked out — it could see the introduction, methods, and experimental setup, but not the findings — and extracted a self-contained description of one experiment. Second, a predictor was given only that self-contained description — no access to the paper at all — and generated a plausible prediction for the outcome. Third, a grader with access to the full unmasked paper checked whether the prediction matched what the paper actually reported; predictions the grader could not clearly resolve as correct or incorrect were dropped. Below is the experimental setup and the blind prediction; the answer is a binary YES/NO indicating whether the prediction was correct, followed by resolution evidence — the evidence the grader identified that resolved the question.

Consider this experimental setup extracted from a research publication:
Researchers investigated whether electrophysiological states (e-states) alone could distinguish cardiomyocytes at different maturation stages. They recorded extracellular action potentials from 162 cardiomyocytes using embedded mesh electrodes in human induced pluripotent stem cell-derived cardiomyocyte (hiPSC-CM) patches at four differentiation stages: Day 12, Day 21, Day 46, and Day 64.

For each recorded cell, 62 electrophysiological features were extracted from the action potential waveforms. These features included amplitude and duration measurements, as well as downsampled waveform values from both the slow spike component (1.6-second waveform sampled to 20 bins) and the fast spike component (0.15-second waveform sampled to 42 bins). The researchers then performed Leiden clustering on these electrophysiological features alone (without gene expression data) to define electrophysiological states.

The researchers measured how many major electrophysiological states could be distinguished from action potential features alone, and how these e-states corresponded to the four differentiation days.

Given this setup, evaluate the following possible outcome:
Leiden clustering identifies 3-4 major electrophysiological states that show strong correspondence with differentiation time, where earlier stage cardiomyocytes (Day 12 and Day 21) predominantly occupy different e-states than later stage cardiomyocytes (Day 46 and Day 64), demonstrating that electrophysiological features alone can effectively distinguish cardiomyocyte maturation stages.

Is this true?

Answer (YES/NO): NO